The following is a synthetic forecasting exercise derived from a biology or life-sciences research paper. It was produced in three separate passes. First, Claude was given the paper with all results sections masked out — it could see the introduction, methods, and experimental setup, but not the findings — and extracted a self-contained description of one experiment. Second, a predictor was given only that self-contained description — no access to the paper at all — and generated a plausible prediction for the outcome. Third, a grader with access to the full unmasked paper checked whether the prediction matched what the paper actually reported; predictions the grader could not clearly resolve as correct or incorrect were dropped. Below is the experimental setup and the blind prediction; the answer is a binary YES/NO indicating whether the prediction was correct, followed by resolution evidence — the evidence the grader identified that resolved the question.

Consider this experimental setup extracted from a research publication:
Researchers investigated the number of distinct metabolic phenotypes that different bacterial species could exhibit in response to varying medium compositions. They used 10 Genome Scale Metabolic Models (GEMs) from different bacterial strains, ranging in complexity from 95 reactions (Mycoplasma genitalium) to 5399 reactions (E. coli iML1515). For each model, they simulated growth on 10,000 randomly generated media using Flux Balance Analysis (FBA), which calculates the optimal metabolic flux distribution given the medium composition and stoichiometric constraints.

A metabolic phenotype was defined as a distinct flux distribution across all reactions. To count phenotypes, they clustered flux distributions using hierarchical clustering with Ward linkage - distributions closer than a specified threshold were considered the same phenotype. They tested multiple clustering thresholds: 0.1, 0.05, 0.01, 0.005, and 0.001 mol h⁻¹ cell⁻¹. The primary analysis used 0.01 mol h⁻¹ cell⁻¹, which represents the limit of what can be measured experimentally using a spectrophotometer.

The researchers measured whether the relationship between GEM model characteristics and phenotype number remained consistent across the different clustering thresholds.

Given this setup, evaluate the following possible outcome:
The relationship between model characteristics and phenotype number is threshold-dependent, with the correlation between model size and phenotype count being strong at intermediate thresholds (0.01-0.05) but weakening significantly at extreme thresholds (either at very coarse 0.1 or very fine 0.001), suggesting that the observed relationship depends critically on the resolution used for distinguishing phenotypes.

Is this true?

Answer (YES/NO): NO